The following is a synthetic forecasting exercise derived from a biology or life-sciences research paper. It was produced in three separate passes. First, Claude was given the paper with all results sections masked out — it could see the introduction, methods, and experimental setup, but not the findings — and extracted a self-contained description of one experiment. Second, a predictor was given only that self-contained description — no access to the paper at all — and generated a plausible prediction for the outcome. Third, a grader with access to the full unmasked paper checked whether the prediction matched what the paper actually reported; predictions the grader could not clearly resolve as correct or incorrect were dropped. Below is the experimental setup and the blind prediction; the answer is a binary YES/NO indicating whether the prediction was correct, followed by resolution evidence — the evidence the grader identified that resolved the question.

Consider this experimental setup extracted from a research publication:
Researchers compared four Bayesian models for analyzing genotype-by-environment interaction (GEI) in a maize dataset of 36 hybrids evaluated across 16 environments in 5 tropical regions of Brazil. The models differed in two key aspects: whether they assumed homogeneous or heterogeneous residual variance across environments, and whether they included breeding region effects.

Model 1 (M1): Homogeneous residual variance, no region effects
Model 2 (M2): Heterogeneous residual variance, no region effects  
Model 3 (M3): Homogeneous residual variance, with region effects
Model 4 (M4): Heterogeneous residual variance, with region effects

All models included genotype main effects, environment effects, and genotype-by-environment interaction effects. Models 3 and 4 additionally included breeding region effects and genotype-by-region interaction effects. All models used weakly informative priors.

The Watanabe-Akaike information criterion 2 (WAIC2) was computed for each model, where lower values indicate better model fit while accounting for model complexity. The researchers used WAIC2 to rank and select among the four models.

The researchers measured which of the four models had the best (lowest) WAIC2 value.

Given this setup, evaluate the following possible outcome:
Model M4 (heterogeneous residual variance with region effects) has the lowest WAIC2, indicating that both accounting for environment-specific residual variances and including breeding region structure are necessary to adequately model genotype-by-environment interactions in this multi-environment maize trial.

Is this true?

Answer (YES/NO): YES